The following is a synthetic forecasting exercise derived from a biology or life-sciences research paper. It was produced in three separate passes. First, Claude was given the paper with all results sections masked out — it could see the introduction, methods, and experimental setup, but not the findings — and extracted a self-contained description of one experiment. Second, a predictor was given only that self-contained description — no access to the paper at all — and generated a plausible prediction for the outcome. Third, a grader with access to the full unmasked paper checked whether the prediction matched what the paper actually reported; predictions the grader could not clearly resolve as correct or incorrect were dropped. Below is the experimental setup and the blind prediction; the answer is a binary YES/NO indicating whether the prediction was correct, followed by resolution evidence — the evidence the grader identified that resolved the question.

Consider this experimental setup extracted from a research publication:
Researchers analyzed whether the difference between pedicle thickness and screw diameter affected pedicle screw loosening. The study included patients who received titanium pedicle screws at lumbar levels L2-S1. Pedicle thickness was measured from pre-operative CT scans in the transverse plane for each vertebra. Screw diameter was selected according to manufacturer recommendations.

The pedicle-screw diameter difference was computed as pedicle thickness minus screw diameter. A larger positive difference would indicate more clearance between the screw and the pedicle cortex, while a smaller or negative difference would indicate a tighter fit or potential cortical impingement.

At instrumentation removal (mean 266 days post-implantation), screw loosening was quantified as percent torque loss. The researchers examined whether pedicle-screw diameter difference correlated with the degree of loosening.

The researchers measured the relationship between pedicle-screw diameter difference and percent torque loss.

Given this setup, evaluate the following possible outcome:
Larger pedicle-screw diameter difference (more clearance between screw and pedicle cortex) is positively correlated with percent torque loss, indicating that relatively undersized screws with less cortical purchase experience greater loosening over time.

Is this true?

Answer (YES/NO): NO